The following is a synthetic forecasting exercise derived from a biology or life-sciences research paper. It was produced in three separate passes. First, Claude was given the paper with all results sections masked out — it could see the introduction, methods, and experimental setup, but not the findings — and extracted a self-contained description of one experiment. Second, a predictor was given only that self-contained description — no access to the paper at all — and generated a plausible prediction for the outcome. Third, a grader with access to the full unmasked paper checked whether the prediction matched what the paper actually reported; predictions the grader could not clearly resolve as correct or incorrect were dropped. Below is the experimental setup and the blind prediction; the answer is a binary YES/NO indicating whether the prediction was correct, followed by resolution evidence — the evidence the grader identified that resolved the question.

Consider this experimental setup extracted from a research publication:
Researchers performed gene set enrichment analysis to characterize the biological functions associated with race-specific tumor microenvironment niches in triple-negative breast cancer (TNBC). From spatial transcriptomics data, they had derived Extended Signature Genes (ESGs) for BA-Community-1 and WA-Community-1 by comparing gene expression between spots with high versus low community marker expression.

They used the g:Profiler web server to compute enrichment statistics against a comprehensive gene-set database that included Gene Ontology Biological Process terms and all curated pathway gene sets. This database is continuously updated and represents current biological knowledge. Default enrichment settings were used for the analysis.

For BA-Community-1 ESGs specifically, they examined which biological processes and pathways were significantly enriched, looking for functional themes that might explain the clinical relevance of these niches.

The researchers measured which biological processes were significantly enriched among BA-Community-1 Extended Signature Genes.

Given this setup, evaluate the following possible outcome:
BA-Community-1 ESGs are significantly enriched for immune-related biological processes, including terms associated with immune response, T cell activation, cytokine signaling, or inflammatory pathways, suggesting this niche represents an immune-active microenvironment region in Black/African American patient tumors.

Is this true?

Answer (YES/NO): NO